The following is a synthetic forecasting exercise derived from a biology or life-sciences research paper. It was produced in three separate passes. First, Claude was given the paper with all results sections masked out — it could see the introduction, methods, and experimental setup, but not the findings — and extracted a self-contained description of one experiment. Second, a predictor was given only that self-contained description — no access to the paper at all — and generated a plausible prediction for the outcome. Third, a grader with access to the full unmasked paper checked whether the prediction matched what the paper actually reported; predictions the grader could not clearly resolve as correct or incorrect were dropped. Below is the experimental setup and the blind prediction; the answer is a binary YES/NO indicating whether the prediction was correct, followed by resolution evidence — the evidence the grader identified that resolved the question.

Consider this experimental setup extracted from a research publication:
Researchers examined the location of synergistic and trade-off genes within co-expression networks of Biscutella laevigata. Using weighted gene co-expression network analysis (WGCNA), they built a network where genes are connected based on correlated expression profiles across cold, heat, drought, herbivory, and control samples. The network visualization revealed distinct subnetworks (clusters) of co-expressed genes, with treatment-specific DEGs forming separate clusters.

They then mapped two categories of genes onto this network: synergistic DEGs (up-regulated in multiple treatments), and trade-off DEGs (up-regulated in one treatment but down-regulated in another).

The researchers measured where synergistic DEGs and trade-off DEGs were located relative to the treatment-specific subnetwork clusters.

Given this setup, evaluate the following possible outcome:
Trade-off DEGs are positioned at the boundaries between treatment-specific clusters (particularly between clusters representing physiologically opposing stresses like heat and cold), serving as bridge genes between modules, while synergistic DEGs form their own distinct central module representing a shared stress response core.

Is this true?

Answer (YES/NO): NO